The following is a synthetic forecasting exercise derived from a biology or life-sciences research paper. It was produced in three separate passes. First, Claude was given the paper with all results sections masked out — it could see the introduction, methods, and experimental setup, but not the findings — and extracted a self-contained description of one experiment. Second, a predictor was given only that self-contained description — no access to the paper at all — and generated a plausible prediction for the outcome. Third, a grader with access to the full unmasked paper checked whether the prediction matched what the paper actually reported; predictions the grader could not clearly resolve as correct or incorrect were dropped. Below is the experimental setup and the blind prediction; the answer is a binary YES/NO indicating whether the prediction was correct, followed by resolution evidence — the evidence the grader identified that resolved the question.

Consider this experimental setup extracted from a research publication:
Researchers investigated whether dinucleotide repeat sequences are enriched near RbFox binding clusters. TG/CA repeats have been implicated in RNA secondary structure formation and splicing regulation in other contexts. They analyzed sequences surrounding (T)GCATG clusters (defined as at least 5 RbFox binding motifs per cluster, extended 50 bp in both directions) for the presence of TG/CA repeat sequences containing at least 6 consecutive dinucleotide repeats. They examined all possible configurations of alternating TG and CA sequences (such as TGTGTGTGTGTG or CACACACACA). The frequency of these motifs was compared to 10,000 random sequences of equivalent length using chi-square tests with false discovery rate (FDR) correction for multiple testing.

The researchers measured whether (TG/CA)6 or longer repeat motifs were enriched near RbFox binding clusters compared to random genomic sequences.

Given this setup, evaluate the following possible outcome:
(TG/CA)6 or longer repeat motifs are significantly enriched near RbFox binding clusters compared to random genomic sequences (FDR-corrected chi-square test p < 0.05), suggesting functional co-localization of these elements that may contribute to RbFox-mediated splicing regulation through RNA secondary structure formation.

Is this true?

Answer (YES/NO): YES